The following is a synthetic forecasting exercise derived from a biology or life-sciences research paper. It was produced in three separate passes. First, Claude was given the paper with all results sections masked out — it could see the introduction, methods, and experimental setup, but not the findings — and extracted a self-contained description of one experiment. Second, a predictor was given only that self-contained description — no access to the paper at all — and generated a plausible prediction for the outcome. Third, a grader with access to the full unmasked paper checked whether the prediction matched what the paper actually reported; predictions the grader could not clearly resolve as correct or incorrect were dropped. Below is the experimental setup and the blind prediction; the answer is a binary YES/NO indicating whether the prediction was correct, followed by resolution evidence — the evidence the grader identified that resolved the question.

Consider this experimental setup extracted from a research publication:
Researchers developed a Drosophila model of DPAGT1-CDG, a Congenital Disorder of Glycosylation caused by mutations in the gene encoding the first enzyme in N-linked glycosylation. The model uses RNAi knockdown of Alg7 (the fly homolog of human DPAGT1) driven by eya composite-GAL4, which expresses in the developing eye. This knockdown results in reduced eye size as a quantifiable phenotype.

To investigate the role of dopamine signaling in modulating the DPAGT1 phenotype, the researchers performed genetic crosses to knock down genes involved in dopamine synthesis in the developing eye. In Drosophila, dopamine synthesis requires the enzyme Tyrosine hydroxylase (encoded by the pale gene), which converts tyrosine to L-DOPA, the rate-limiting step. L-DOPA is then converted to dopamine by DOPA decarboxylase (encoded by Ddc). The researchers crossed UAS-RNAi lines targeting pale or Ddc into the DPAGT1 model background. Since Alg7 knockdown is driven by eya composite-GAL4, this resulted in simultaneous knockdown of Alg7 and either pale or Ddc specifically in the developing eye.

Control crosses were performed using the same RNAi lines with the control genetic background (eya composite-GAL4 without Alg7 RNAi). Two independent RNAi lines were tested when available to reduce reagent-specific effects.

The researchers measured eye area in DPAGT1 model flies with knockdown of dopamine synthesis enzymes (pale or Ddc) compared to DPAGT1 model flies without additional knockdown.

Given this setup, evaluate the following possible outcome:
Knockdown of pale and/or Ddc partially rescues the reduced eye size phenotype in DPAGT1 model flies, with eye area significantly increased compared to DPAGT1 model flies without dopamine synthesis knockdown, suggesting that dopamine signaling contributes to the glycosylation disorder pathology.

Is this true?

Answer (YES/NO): YES